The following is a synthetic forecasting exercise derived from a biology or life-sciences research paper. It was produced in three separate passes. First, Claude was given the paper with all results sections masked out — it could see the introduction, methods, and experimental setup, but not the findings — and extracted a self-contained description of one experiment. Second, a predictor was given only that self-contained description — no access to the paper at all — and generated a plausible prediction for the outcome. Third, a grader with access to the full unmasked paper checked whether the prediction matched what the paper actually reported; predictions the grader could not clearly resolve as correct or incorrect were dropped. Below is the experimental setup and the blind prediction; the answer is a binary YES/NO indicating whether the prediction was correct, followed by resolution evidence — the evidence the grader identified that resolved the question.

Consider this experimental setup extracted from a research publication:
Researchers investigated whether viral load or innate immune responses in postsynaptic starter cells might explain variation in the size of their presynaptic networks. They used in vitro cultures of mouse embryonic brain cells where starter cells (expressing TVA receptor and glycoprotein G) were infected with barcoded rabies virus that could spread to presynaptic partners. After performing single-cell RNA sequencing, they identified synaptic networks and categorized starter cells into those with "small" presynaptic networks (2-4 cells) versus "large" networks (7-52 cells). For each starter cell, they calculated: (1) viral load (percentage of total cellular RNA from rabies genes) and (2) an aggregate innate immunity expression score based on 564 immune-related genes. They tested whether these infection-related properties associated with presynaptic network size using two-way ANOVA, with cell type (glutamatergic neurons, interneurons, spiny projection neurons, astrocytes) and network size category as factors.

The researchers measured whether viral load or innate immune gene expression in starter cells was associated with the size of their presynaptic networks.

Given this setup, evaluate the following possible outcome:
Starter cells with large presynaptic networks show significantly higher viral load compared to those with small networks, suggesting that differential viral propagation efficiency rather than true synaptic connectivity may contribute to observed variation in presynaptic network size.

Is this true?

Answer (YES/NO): NO